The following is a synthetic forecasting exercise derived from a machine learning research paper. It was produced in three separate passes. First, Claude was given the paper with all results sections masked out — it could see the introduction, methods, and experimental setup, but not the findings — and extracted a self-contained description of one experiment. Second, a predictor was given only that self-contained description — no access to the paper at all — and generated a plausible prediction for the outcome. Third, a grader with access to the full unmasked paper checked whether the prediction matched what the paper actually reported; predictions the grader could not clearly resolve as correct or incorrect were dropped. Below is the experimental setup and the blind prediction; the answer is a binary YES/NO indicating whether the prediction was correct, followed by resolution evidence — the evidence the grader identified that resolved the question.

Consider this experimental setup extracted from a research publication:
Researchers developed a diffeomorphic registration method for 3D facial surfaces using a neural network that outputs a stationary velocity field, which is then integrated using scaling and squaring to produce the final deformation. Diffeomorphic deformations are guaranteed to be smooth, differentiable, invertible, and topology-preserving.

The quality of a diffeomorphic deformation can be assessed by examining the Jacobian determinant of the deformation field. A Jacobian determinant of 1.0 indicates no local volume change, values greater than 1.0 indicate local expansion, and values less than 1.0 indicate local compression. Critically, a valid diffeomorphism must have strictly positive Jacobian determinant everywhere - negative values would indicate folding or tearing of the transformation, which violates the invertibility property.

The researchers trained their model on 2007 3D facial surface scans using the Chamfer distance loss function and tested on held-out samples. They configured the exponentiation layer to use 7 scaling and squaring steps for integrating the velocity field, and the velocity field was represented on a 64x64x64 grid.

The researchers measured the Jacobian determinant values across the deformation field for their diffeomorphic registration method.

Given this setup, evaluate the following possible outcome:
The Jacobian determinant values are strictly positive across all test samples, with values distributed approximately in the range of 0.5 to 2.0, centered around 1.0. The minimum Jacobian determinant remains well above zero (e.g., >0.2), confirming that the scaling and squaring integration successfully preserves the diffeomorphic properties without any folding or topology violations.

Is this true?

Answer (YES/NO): NO